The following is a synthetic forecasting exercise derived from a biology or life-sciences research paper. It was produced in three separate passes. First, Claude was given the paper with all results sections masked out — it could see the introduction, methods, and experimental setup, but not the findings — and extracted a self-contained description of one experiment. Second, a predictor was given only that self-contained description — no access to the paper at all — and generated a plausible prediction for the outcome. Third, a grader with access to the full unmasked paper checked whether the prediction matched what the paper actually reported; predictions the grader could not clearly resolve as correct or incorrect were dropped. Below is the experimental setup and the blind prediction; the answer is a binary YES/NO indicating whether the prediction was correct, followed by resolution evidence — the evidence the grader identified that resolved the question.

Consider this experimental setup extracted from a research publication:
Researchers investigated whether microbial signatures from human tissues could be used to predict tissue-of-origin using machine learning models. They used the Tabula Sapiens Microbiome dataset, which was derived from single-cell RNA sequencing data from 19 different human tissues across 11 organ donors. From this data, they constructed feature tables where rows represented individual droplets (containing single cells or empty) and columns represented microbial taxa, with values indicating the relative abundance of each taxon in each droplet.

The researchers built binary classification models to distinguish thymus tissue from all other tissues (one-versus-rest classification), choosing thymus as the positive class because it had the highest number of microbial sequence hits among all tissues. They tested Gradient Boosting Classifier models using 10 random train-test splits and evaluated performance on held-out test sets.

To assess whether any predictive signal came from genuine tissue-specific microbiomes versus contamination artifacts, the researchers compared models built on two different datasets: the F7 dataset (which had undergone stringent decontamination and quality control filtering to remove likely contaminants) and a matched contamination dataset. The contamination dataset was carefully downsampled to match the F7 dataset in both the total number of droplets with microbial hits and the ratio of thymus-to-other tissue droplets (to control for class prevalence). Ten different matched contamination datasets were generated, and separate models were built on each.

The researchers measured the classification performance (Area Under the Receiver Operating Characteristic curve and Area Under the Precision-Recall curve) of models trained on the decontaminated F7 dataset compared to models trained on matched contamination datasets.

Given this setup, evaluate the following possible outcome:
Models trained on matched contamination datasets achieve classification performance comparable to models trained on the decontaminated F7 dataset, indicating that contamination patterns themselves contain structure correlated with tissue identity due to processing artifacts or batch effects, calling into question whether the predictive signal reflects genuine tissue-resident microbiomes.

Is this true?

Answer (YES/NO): NO